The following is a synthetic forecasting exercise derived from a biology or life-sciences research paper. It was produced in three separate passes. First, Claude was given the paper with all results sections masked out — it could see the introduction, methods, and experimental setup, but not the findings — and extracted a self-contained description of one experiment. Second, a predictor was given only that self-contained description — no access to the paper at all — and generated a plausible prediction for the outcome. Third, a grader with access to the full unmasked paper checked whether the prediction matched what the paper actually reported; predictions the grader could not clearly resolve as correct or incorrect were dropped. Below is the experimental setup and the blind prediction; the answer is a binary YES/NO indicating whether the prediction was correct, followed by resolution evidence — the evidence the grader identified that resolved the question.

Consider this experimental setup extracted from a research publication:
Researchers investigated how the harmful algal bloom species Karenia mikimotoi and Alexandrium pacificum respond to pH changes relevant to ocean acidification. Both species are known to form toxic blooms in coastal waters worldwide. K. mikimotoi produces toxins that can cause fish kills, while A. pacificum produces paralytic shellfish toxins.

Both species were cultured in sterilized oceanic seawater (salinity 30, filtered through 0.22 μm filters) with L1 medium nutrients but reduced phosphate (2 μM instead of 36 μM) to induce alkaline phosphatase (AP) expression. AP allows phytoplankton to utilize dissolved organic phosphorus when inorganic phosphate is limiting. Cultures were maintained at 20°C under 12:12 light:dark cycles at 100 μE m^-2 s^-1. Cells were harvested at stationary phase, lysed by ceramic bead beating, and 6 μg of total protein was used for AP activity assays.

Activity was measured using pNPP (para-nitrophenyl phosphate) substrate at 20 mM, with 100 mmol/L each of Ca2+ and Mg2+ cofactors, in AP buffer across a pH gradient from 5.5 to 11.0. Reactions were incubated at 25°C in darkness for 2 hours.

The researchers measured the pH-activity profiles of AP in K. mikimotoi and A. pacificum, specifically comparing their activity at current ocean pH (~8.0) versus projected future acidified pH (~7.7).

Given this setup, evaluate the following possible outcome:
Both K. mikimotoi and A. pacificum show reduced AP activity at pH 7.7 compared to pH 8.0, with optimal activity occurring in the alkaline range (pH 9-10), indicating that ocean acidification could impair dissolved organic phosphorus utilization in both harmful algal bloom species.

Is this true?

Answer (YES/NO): NO